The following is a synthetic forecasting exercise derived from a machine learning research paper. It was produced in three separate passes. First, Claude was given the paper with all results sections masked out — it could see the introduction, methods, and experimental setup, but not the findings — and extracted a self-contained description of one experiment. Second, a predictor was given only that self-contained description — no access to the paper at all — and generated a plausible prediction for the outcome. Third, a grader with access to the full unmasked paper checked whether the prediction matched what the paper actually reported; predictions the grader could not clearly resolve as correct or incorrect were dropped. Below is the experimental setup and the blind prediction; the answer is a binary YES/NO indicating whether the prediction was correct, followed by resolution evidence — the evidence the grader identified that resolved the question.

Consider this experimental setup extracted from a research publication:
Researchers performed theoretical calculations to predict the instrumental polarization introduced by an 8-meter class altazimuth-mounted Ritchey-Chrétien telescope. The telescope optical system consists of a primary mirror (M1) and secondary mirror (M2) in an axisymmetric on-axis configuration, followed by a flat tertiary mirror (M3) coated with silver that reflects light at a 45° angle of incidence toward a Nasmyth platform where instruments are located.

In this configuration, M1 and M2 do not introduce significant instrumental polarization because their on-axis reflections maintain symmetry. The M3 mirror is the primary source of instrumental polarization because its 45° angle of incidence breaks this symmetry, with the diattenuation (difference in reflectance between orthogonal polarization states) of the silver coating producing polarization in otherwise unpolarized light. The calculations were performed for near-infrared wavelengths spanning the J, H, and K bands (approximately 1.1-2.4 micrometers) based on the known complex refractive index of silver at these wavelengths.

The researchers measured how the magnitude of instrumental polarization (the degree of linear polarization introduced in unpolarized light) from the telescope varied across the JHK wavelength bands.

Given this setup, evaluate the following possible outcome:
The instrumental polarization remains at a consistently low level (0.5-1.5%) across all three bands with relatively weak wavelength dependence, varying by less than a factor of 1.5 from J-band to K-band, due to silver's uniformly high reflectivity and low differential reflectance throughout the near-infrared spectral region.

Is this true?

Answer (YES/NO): YES